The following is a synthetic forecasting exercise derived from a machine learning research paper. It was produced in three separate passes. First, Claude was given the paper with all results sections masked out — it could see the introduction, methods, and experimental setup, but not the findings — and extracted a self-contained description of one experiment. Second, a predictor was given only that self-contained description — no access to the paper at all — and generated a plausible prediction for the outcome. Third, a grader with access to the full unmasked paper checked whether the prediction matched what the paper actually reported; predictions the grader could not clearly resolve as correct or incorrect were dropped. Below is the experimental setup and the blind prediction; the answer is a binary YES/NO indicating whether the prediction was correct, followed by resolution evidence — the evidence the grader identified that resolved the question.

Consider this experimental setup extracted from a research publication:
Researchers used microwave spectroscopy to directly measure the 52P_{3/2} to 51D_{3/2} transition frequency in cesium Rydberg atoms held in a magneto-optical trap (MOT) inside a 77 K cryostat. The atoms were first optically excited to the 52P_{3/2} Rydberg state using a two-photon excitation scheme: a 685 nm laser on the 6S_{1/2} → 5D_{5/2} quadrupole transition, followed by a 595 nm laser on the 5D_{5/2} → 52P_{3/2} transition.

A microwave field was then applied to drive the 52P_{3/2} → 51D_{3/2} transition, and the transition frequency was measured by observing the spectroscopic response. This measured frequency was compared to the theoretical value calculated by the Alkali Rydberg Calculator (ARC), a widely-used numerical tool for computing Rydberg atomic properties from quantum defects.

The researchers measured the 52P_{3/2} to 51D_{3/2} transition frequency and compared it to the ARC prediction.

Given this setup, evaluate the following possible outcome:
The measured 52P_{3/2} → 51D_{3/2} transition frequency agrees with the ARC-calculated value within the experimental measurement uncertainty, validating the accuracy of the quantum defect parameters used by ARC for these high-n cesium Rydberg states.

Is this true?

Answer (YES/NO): NO